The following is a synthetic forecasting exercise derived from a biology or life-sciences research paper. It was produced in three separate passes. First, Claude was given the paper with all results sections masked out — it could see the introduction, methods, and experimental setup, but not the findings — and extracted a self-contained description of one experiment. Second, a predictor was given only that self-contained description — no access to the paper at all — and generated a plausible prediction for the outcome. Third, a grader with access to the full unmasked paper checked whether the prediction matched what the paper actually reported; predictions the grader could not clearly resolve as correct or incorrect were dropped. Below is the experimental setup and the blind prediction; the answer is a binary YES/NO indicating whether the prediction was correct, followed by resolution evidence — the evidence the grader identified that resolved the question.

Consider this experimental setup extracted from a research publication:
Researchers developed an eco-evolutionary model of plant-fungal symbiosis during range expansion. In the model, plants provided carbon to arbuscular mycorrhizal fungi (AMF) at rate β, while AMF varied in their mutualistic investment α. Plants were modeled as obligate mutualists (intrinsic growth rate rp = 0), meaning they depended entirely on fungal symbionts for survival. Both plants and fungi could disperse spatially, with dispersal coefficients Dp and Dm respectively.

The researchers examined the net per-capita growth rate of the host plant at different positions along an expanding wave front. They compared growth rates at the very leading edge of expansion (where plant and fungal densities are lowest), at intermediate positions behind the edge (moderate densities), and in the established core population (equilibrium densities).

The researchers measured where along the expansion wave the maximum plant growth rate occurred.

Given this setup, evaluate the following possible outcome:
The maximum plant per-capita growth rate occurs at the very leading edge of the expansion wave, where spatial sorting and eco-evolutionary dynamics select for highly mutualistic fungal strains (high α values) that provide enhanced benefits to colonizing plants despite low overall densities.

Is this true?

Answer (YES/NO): YES